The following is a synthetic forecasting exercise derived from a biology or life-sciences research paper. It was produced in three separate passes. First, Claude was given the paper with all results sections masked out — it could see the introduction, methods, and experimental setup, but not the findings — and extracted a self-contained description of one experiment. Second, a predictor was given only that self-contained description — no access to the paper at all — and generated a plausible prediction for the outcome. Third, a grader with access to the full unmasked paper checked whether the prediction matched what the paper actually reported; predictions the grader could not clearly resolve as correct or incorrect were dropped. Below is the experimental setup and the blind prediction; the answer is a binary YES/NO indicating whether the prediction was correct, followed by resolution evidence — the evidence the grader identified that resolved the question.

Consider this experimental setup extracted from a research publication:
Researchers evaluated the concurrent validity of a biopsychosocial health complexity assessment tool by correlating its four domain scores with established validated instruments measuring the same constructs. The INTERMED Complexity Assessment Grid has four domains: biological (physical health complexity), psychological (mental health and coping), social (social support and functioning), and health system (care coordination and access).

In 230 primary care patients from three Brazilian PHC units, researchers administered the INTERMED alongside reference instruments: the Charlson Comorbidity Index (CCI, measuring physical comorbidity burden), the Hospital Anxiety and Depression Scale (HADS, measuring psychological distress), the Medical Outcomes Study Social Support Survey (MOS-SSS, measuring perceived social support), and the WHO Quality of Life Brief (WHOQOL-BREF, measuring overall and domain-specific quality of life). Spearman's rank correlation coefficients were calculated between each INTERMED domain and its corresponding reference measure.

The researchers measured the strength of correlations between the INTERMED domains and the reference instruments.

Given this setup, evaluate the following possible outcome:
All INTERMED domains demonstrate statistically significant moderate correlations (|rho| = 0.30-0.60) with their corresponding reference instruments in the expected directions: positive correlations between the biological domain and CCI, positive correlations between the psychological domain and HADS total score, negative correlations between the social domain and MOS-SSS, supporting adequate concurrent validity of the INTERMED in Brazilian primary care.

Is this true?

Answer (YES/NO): NO